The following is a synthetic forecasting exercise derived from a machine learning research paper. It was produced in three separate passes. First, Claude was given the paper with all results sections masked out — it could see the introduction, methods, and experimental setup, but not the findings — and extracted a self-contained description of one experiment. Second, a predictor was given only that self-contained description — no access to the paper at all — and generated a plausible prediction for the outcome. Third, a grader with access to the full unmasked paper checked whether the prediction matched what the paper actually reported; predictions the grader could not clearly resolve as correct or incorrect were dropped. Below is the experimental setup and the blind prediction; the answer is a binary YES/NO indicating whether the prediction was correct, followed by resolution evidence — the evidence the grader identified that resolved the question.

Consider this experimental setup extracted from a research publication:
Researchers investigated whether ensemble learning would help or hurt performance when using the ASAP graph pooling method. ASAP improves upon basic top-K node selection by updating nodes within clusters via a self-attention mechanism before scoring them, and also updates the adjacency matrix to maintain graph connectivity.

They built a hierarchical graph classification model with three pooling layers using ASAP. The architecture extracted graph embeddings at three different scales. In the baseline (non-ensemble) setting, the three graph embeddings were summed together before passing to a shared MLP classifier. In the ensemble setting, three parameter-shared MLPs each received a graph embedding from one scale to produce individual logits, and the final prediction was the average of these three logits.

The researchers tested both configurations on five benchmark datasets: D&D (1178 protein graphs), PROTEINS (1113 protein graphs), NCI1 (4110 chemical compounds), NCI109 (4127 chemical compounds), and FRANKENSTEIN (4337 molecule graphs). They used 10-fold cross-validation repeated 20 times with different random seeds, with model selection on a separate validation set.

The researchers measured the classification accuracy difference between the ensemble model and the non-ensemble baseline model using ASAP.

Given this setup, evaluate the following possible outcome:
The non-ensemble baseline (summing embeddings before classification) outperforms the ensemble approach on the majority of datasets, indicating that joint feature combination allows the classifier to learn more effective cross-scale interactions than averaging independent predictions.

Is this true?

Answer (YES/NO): YES